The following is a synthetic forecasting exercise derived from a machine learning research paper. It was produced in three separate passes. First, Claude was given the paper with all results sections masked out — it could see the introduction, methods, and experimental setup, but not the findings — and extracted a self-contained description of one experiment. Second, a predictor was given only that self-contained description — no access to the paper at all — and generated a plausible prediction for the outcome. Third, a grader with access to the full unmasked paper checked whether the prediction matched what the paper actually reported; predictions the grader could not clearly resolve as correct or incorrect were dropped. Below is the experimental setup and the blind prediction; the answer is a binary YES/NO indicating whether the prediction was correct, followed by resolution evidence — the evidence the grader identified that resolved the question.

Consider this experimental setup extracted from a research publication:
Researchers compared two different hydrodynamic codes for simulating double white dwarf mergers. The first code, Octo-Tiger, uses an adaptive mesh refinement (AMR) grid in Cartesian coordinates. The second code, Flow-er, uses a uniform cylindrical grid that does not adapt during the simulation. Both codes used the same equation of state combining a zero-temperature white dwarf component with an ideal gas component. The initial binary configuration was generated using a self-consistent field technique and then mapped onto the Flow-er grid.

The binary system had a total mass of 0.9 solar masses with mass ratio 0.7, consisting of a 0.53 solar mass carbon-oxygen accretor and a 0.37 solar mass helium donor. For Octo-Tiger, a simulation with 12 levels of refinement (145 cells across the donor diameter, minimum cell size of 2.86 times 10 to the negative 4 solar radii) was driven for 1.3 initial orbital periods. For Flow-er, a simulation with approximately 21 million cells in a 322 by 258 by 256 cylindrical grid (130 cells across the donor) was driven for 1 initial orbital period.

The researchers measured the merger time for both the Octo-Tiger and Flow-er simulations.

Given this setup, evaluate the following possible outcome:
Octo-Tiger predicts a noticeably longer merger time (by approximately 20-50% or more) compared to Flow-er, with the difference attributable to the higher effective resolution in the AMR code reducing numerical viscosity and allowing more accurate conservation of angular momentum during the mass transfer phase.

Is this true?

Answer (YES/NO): NO